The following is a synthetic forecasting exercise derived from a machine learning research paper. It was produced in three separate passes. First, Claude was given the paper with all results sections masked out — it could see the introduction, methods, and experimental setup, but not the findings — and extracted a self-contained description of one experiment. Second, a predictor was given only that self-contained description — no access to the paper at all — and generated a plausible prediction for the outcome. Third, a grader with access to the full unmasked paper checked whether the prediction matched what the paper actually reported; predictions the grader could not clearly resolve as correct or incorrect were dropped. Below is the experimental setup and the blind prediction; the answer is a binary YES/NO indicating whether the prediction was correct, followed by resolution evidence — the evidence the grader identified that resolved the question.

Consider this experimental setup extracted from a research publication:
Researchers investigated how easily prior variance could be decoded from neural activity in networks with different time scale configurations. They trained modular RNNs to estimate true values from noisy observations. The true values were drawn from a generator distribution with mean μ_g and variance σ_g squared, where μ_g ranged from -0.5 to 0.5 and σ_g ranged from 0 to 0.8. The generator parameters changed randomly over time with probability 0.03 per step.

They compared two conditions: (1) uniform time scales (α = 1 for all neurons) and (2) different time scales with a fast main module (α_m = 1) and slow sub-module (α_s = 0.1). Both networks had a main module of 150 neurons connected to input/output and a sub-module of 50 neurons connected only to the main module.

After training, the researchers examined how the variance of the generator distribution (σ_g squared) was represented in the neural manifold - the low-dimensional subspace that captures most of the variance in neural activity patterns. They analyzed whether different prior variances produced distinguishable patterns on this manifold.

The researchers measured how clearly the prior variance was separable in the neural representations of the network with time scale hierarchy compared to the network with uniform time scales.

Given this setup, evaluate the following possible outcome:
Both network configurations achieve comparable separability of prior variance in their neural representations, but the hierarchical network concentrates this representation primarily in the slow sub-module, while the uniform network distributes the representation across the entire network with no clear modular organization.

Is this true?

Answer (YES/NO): NO